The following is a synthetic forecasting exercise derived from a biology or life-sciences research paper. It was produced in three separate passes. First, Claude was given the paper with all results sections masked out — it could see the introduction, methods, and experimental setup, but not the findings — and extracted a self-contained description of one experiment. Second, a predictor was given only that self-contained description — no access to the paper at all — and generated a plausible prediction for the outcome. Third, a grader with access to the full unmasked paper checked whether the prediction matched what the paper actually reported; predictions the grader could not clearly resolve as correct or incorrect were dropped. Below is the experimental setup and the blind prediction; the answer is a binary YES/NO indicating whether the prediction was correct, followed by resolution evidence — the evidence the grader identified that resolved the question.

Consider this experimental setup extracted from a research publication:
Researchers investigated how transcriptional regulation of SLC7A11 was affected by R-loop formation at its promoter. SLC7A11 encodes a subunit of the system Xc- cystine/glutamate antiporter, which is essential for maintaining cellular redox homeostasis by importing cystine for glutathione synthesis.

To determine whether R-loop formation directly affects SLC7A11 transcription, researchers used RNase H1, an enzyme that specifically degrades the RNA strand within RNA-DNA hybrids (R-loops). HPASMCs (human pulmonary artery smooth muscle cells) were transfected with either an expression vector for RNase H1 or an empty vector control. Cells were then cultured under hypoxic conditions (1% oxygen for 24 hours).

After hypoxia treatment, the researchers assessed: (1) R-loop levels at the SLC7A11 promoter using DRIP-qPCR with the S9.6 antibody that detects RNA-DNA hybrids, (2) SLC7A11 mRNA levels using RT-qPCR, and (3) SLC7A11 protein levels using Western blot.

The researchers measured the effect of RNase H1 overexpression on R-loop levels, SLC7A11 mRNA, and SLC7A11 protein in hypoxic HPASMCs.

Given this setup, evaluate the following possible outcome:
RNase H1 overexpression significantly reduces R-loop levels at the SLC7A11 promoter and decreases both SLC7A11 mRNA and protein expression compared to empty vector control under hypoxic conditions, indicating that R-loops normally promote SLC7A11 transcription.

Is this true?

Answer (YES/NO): NO